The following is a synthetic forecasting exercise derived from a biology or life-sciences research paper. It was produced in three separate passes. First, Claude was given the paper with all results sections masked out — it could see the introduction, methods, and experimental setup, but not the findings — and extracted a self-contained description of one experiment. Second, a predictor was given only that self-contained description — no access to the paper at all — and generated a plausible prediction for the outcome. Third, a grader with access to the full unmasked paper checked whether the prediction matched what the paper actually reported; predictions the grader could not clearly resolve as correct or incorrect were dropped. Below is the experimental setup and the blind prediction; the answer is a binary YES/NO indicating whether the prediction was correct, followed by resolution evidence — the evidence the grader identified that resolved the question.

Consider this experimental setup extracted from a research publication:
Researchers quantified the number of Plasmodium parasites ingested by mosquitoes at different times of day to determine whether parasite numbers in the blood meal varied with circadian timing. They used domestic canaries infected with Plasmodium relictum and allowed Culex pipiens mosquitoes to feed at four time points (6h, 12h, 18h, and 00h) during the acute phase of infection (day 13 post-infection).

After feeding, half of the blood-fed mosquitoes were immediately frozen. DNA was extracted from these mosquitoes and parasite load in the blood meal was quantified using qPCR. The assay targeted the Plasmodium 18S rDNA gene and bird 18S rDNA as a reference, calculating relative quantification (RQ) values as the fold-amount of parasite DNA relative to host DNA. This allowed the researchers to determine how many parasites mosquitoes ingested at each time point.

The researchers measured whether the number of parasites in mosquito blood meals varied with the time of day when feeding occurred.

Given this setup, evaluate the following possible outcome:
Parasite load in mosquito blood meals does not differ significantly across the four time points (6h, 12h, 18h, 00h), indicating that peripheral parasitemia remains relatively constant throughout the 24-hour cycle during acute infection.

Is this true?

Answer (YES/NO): NO